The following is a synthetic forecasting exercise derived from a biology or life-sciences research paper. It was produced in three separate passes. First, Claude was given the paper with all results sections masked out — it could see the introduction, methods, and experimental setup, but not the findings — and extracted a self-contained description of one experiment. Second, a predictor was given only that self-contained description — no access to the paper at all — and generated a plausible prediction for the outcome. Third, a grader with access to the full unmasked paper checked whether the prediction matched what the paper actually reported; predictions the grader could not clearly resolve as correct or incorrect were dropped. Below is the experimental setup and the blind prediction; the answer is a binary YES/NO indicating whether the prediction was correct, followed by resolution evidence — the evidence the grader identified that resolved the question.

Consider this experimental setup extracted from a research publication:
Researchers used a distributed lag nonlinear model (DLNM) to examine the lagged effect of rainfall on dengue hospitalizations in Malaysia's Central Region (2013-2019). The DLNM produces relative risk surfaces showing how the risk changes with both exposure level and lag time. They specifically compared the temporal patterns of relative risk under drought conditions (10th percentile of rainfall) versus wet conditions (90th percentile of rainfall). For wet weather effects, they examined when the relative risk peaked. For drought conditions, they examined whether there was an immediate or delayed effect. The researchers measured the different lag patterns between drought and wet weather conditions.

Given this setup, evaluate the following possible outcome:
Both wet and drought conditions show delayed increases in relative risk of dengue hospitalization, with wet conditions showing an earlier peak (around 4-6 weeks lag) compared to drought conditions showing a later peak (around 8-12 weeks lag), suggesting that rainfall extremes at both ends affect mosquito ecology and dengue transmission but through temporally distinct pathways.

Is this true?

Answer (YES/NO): NO